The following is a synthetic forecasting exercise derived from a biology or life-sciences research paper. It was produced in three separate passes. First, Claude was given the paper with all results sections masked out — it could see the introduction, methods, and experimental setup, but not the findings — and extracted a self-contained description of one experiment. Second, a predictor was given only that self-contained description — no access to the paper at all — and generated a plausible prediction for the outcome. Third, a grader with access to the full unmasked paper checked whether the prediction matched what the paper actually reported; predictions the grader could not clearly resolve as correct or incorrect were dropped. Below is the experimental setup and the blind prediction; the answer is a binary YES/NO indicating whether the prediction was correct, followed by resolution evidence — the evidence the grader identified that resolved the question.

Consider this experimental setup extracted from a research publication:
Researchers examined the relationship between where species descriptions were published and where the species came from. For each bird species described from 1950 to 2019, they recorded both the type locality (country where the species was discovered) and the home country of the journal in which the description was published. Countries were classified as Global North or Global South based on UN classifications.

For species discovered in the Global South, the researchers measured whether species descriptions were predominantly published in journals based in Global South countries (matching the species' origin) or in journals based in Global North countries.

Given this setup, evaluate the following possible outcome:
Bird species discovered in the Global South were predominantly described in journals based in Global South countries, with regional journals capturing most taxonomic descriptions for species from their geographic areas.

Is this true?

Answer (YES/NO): NO